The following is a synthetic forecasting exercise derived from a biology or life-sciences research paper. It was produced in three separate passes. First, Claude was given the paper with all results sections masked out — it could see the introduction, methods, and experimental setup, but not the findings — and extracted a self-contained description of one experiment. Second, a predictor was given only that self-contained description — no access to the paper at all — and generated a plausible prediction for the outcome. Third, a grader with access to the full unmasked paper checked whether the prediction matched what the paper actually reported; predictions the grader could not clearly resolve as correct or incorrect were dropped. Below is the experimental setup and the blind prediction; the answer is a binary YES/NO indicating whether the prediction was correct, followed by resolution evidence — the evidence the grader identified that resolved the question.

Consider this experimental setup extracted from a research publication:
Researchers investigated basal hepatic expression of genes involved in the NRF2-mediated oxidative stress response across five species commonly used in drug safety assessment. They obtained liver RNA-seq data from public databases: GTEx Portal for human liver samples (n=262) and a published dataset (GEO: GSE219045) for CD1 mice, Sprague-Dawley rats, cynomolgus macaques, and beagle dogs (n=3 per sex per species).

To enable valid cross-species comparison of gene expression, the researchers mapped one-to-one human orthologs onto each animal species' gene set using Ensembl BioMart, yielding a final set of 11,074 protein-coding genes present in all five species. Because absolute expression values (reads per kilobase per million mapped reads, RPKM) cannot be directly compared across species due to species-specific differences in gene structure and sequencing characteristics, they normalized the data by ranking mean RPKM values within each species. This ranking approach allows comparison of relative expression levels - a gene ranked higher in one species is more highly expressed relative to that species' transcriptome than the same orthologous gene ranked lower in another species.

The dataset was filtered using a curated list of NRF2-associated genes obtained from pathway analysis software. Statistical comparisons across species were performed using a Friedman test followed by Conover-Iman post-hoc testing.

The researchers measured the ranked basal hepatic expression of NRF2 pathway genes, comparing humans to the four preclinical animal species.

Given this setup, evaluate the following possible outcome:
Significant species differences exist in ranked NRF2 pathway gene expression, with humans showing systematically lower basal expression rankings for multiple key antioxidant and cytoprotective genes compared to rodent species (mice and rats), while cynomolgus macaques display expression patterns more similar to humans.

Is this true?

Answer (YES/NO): NO